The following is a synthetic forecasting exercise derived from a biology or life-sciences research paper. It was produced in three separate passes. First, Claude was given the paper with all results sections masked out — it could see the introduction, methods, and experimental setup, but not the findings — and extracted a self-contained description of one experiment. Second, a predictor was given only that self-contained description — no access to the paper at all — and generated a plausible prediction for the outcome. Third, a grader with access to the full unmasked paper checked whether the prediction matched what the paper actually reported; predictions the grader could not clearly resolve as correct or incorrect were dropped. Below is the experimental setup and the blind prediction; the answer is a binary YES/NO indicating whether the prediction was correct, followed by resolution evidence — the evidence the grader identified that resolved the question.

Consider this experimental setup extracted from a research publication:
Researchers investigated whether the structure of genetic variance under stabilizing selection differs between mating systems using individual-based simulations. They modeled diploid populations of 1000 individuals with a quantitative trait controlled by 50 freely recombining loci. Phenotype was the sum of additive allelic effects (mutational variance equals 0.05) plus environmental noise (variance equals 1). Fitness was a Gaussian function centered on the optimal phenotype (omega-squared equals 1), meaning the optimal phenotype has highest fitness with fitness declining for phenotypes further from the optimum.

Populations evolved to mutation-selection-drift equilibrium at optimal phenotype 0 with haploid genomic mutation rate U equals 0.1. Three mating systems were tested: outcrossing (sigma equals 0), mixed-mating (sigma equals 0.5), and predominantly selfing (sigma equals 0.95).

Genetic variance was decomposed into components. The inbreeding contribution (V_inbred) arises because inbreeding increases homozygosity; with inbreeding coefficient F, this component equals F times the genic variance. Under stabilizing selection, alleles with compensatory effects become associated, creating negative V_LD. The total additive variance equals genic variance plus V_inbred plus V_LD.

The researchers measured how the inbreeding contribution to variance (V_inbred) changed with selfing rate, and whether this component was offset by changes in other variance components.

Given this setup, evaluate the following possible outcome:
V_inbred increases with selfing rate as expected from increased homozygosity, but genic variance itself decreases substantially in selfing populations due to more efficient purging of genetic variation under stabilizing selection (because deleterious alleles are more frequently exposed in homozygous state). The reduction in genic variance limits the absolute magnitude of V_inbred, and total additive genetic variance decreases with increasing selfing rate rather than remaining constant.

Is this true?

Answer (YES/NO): NO